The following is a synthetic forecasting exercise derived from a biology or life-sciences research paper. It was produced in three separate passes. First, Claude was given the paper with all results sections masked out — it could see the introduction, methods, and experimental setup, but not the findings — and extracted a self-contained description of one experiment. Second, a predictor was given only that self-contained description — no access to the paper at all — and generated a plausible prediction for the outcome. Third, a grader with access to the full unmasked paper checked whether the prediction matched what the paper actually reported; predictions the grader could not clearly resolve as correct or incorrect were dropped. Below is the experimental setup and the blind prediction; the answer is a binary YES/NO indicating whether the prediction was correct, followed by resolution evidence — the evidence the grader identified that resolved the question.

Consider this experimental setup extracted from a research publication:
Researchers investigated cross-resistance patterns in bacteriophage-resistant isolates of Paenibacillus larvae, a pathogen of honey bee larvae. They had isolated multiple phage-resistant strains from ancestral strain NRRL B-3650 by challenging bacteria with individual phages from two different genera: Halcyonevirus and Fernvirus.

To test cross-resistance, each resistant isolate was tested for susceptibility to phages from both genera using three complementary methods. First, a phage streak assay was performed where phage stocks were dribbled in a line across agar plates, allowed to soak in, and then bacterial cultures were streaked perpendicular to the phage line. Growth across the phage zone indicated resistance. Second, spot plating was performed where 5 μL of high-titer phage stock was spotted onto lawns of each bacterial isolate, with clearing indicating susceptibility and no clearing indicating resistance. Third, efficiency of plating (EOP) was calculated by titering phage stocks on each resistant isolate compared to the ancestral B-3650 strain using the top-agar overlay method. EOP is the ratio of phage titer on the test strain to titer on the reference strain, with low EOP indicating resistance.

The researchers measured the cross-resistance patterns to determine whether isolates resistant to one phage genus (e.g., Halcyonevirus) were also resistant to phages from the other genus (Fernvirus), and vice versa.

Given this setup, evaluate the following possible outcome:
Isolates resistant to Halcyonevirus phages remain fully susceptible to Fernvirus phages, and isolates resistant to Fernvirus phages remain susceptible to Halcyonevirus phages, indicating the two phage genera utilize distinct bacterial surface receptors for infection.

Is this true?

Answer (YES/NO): NO